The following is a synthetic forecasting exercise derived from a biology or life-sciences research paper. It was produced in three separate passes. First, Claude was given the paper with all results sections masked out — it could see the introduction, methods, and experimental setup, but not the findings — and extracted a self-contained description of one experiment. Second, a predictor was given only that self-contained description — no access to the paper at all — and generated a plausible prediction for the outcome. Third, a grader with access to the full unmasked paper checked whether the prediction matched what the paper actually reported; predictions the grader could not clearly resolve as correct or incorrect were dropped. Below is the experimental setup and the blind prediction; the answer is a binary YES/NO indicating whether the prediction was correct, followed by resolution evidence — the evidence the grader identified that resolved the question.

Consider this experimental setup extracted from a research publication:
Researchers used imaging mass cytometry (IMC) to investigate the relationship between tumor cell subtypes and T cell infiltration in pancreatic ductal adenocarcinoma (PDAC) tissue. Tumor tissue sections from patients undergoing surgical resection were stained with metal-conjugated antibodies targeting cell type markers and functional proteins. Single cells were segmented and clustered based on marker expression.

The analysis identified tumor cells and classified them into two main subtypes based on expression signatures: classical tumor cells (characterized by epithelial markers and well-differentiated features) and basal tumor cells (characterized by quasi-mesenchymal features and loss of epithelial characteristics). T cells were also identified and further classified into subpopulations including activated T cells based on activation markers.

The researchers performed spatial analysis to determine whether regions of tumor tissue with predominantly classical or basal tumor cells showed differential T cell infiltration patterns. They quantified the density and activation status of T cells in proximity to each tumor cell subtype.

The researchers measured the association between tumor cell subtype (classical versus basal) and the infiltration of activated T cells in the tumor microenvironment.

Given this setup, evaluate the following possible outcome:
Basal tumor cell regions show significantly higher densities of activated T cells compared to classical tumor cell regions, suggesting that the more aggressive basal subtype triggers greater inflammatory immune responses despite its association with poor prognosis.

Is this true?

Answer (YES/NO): YES